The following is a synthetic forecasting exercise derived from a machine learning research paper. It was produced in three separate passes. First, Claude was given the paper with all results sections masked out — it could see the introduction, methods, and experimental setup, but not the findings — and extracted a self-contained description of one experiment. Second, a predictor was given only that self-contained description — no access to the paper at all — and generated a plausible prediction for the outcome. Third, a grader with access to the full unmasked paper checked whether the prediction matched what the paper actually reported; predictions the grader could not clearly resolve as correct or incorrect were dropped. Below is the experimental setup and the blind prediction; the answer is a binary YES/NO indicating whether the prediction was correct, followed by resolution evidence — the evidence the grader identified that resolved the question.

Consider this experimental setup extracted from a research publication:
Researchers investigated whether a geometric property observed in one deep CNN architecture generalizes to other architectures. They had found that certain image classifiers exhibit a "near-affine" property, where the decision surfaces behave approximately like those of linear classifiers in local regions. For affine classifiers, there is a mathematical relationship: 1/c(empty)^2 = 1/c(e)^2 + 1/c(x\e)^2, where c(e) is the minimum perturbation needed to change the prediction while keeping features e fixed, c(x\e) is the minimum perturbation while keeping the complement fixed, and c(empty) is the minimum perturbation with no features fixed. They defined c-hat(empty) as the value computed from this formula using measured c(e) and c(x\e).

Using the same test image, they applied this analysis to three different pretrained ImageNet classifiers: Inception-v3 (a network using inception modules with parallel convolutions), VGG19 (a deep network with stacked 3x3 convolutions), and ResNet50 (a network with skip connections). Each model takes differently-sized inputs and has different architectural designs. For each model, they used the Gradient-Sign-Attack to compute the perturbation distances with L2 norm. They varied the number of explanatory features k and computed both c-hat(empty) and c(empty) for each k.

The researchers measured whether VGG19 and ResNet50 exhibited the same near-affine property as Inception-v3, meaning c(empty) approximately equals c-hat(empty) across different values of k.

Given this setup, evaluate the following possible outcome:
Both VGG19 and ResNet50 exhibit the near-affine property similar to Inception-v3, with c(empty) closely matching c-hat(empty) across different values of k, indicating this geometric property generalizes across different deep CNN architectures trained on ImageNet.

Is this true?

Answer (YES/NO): YES